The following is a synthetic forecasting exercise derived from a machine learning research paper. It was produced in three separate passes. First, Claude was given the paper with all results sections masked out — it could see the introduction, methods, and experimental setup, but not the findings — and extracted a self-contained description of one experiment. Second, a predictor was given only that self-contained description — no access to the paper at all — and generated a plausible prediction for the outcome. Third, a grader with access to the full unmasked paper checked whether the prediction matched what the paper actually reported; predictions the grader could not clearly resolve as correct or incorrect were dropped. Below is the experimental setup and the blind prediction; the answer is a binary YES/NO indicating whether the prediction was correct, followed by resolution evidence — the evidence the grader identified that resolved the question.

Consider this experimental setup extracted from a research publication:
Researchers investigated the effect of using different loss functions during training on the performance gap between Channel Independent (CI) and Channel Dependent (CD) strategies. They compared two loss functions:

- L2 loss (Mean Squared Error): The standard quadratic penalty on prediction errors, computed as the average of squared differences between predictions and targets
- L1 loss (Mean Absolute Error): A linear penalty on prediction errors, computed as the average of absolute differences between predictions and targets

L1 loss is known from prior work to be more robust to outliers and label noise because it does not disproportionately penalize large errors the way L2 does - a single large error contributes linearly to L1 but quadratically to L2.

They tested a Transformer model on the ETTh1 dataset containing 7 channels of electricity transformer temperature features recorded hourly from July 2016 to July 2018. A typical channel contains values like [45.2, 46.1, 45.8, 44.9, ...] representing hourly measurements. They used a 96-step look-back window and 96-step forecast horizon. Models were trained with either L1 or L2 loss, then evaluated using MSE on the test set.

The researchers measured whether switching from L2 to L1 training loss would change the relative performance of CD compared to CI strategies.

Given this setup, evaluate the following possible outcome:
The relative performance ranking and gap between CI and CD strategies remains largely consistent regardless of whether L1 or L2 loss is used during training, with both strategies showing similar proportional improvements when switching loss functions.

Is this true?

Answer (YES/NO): NO